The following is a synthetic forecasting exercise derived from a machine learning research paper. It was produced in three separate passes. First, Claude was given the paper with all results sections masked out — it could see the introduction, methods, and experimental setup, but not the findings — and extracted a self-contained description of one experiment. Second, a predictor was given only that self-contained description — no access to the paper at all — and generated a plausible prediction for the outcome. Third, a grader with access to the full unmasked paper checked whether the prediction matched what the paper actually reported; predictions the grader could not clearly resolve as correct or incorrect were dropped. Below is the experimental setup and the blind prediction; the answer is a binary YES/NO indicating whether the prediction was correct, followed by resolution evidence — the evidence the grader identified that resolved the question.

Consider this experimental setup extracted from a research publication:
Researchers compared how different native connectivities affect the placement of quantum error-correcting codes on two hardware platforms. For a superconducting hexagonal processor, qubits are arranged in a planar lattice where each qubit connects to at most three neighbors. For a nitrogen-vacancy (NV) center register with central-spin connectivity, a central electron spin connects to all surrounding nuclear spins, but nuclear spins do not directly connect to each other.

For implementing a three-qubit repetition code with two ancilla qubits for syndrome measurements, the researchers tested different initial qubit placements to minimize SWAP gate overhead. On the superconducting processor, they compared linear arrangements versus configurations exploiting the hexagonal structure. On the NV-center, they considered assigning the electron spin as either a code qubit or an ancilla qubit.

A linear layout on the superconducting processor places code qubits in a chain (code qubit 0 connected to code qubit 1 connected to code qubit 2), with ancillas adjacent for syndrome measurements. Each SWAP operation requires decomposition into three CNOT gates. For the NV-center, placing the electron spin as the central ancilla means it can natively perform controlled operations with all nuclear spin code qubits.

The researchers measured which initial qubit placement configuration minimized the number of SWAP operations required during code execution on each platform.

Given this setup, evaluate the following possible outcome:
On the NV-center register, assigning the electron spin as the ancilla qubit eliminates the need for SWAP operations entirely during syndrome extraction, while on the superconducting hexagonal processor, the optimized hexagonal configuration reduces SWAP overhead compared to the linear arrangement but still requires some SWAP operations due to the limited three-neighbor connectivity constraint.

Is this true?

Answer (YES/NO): NO